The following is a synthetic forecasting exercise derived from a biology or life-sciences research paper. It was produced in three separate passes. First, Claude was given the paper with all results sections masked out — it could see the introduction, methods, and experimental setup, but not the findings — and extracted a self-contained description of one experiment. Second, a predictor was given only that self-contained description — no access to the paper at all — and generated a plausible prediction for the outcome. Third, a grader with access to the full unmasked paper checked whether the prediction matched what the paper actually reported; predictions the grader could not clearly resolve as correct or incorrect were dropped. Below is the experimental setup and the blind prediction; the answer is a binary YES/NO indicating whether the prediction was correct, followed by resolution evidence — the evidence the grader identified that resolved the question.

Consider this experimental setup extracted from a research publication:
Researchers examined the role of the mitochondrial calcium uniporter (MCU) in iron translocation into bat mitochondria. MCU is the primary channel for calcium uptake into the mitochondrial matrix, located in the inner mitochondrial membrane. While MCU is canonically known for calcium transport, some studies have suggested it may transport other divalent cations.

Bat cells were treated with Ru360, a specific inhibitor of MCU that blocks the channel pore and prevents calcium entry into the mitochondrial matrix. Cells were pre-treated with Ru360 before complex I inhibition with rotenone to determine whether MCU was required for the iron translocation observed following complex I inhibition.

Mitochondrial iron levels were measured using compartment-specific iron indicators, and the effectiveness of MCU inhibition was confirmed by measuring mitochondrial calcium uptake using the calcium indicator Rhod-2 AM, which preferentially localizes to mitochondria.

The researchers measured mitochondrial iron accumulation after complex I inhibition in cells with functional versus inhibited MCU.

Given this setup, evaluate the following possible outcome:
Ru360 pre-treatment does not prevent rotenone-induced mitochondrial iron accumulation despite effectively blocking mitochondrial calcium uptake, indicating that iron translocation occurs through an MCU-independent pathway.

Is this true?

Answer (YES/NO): NO